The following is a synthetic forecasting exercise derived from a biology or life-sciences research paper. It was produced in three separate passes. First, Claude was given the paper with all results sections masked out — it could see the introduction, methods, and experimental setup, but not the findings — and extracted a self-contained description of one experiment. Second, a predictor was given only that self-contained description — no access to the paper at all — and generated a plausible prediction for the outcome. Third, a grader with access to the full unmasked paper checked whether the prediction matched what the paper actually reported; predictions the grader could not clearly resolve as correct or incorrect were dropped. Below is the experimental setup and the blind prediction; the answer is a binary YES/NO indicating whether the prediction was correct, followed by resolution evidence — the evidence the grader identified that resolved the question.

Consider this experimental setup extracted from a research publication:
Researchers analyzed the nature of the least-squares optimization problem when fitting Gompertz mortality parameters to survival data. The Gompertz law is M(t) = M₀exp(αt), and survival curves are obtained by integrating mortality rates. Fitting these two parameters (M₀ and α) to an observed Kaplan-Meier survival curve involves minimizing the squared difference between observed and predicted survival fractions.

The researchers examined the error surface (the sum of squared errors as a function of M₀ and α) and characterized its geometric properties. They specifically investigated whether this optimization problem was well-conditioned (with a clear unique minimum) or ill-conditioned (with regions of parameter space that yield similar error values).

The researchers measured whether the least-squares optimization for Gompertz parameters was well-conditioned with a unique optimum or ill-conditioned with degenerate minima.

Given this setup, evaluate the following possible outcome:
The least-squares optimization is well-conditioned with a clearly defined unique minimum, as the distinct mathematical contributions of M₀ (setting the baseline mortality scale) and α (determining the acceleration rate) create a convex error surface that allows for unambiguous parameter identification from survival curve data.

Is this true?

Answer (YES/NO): NO